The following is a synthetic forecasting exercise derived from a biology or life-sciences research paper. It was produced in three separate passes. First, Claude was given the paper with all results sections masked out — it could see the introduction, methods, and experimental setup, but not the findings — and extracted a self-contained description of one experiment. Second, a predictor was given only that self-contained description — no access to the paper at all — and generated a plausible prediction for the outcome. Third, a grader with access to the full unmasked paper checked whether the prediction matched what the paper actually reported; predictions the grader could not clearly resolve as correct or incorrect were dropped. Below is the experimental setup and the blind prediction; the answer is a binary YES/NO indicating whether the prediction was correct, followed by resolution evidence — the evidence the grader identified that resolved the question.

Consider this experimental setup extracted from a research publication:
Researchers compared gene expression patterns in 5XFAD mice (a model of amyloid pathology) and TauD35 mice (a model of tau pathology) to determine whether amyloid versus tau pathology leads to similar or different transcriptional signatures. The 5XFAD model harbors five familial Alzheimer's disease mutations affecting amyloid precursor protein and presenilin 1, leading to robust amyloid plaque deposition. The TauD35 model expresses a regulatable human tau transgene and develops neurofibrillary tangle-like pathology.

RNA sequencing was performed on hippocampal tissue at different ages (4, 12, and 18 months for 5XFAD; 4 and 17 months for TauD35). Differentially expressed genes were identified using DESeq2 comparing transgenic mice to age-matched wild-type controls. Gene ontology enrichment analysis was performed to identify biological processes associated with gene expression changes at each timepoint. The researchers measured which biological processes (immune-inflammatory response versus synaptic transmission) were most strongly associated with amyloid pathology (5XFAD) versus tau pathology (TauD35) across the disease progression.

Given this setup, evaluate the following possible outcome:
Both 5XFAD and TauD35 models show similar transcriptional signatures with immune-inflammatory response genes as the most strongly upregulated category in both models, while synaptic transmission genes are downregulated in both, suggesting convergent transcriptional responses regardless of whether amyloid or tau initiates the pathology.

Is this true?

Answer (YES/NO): NO